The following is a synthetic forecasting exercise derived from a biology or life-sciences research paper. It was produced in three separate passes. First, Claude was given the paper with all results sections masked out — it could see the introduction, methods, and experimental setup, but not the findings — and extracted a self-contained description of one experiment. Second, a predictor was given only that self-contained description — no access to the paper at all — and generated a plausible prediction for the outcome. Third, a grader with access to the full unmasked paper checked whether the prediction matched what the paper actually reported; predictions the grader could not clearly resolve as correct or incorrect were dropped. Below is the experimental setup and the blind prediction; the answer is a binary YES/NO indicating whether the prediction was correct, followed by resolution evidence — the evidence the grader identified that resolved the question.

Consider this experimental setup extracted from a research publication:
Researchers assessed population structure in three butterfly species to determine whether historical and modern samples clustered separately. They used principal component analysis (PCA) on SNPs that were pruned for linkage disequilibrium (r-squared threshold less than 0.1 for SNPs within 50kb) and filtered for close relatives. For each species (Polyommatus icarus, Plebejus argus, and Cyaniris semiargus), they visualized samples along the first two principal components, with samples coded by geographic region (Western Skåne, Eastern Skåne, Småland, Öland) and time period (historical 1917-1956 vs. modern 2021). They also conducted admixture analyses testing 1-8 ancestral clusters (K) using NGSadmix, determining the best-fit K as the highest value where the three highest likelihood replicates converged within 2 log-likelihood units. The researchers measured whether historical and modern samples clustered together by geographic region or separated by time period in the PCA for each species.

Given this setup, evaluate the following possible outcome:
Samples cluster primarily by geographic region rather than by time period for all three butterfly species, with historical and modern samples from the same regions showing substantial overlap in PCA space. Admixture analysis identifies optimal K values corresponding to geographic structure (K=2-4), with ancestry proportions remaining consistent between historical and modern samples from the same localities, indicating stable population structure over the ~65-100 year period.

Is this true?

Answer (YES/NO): NO